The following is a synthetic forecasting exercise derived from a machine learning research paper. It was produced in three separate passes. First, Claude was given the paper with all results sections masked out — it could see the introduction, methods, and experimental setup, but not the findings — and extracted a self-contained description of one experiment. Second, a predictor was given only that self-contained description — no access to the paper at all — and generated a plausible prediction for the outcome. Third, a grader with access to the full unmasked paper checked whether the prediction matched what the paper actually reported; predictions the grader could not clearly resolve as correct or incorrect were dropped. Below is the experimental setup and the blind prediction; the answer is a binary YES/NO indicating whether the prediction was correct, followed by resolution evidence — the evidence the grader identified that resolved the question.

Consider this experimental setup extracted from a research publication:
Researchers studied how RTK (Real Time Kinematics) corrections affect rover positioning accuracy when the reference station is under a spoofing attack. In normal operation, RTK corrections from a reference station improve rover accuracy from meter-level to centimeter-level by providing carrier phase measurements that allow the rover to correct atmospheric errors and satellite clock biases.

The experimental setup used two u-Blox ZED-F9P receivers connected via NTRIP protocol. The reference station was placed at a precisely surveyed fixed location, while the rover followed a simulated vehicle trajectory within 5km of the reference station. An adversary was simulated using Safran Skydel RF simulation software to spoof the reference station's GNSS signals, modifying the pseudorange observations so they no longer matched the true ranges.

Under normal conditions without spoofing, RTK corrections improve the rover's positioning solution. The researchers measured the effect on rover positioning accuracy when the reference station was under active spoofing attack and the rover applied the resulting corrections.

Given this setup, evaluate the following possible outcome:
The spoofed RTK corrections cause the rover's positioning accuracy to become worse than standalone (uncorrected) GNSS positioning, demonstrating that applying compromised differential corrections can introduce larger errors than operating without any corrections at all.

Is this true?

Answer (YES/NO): YES